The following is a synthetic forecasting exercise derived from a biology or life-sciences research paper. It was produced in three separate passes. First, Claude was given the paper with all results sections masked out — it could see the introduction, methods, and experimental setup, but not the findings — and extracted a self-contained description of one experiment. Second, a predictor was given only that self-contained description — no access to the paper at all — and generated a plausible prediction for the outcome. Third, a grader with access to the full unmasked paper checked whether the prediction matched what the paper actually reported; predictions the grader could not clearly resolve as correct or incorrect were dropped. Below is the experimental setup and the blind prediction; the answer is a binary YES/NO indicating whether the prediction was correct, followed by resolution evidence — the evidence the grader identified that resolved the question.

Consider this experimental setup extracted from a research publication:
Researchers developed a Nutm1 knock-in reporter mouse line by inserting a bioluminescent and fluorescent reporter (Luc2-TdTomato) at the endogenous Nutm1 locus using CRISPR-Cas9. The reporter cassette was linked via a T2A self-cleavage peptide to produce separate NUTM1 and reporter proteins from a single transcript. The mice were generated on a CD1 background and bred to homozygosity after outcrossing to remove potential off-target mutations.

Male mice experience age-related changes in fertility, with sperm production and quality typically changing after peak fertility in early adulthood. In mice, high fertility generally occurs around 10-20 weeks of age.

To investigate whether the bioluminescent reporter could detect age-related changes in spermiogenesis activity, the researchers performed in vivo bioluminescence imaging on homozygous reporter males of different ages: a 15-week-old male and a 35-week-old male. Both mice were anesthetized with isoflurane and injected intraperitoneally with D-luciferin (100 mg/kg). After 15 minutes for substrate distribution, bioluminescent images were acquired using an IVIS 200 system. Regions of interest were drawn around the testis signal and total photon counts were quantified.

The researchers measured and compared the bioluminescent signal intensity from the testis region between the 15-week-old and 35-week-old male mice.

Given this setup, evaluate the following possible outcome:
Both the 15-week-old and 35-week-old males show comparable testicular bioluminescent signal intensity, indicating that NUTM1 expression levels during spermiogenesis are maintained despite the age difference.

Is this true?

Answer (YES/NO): NO